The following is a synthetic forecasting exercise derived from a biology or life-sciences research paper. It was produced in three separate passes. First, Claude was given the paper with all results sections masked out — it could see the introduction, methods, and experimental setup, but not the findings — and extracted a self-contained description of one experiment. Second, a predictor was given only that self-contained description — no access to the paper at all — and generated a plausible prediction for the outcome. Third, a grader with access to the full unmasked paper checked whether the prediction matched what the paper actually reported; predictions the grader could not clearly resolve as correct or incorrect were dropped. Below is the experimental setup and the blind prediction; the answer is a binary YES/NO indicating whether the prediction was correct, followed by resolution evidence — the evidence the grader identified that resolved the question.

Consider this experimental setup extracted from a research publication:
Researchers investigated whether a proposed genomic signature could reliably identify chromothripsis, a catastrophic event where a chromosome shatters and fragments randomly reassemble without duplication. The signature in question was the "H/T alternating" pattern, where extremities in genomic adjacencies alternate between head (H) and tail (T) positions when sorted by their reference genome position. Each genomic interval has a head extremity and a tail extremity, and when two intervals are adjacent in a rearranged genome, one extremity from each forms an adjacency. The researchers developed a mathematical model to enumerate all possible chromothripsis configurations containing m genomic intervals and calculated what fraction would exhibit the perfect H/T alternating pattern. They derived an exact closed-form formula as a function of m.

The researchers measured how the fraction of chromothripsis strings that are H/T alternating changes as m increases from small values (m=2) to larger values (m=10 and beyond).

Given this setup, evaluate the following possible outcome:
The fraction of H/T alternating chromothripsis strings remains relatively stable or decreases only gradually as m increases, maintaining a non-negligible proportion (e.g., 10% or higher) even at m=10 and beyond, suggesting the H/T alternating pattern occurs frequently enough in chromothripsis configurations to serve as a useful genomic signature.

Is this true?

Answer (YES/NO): NO